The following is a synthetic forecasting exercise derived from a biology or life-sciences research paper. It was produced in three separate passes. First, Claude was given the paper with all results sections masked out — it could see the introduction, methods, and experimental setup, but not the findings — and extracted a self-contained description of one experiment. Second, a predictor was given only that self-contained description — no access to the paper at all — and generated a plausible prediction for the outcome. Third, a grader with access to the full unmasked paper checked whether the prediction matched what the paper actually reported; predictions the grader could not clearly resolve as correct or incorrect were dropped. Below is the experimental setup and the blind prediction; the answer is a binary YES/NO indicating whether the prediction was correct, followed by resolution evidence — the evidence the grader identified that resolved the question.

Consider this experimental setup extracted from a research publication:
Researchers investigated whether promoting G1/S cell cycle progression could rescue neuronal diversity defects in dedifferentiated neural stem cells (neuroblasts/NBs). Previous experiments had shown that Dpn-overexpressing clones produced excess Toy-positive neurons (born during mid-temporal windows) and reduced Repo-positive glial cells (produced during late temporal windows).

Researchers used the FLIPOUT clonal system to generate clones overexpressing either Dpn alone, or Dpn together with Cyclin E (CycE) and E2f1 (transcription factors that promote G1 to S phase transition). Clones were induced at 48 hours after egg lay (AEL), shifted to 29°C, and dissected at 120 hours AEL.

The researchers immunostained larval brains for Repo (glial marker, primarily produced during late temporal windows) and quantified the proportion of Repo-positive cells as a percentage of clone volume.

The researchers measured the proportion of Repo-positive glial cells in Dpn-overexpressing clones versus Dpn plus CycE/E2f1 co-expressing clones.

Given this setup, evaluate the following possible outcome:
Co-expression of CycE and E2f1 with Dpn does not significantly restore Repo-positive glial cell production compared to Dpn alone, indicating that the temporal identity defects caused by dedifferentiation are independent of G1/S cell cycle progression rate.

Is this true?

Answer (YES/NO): NO